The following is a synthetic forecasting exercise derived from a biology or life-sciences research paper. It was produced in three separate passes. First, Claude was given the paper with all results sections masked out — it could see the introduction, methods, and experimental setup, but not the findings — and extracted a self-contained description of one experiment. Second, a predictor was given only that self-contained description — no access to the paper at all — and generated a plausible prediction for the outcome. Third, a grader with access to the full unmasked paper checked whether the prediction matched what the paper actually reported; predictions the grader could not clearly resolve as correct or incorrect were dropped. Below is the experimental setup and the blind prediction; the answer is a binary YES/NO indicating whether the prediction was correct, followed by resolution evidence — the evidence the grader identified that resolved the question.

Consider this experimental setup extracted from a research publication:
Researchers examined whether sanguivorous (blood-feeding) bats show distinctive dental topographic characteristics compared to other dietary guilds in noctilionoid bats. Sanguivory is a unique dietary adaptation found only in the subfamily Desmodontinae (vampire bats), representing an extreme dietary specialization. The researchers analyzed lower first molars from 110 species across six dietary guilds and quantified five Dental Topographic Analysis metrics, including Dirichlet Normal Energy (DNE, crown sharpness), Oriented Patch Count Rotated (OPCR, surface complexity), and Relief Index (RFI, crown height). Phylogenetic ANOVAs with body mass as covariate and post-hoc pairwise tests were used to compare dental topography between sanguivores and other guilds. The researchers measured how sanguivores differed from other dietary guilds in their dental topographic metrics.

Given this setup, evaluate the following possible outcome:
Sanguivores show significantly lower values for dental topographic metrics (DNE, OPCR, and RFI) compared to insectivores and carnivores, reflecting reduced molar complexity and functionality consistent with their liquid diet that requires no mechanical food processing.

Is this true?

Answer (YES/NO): NO